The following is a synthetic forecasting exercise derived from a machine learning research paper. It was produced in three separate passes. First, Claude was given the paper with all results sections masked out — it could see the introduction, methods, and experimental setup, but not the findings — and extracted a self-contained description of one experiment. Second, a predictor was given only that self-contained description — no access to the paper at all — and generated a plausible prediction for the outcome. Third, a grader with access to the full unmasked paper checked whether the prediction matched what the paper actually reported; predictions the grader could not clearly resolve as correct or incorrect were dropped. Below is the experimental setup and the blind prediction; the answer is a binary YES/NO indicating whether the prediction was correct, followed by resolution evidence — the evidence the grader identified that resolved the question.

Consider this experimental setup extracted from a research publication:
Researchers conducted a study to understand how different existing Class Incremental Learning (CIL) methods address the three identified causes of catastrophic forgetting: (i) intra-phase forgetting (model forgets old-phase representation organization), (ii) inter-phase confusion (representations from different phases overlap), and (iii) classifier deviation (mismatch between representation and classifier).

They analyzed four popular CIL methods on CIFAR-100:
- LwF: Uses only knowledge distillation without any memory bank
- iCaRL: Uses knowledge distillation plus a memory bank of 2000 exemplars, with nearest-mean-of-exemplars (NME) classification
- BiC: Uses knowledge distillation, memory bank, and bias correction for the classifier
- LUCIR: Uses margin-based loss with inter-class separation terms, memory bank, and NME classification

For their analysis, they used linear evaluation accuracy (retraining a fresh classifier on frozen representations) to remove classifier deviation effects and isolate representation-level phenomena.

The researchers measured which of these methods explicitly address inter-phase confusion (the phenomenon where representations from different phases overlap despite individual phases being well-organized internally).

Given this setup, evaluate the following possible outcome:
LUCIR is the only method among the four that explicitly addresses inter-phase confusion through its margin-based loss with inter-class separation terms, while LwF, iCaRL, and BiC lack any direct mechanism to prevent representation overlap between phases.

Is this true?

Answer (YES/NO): YES